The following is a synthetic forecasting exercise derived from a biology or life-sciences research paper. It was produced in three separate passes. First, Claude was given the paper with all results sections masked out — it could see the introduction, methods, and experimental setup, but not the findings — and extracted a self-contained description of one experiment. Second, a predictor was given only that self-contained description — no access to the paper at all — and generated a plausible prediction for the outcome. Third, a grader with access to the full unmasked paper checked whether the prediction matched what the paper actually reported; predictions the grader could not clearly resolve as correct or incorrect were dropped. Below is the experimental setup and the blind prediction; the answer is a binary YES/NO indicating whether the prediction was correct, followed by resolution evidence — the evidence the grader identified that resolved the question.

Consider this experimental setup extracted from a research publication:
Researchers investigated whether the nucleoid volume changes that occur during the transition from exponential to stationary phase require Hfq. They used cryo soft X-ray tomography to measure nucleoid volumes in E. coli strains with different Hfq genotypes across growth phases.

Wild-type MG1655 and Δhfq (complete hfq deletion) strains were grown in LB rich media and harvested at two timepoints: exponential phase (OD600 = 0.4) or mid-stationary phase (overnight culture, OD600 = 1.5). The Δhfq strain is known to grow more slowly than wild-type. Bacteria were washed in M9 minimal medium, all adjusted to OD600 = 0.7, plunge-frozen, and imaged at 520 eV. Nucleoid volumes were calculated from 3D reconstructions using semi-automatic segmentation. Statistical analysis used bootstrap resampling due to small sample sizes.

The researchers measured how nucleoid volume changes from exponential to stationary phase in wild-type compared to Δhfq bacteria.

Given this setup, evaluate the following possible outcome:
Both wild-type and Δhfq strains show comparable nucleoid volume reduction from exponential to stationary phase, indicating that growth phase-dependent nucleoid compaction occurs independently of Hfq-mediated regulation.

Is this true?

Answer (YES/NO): NO